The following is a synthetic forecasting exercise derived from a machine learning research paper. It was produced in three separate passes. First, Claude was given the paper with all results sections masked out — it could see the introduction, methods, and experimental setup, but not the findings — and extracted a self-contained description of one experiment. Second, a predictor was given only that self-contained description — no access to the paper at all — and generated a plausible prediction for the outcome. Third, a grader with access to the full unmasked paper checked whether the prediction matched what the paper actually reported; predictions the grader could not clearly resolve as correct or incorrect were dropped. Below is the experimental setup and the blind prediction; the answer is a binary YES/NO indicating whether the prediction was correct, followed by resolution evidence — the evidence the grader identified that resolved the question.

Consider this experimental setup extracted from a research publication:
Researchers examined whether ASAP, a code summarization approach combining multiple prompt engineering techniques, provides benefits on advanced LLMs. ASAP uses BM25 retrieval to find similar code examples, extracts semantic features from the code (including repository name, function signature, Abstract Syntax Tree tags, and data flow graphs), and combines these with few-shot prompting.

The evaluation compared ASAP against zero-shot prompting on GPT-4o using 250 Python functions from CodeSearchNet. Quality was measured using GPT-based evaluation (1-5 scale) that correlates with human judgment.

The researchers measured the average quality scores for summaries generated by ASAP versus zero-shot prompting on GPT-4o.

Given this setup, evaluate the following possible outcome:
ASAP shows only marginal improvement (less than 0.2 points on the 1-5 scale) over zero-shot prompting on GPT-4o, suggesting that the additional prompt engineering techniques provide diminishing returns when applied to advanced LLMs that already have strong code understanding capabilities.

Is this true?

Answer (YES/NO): NO